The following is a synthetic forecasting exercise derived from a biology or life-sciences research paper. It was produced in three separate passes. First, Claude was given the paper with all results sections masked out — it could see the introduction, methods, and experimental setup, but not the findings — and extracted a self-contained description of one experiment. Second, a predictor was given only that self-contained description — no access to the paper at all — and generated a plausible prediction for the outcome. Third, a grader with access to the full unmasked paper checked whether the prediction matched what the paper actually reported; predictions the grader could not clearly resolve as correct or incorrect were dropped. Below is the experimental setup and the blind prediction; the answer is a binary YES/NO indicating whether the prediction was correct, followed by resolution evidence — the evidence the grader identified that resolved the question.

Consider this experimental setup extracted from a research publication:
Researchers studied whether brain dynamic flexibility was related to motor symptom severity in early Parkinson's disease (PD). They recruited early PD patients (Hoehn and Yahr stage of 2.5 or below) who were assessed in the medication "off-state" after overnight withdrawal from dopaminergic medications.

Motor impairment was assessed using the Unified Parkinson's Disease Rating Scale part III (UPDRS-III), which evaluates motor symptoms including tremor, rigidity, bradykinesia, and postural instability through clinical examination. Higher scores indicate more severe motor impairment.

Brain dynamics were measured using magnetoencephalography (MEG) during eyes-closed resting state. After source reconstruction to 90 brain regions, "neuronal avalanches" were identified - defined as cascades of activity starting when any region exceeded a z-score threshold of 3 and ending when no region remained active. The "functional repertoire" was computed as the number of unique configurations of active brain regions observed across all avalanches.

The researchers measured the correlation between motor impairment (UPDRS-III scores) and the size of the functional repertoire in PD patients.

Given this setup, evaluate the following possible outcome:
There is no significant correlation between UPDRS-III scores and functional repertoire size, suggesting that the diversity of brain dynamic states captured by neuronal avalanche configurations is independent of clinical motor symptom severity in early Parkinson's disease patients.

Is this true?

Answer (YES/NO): NO